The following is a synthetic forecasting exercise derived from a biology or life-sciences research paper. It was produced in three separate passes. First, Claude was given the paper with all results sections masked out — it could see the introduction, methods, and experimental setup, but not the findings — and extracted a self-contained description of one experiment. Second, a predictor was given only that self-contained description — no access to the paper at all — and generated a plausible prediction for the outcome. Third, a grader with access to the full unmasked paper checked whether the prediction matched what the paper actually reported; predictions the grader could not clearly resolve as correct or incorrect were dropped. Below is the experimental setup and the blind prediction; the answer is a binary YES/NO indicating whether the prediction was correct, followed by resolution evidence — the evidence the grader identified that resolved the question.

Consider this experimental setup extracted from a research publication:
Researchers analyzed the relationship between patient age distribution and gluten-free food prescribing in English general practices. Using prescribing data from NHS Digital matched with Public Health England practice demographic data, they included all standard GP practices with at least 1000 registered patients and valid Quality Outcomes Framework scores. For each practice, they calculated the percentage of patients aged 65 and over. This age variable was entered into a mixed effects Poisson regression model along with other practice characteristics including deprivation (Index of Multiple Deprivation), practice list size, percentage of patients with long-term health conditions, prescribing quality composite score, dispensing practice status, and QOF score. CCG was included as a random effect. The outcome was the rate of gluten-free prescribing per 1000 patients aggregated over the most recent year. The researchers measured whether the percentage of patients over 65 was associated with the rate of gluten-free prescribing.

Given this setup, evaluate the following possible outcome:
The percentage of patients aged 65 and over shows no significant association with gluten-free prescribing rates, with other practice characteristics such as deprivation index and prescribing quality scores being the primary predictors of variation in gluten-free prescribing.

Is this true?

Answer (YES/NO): NO